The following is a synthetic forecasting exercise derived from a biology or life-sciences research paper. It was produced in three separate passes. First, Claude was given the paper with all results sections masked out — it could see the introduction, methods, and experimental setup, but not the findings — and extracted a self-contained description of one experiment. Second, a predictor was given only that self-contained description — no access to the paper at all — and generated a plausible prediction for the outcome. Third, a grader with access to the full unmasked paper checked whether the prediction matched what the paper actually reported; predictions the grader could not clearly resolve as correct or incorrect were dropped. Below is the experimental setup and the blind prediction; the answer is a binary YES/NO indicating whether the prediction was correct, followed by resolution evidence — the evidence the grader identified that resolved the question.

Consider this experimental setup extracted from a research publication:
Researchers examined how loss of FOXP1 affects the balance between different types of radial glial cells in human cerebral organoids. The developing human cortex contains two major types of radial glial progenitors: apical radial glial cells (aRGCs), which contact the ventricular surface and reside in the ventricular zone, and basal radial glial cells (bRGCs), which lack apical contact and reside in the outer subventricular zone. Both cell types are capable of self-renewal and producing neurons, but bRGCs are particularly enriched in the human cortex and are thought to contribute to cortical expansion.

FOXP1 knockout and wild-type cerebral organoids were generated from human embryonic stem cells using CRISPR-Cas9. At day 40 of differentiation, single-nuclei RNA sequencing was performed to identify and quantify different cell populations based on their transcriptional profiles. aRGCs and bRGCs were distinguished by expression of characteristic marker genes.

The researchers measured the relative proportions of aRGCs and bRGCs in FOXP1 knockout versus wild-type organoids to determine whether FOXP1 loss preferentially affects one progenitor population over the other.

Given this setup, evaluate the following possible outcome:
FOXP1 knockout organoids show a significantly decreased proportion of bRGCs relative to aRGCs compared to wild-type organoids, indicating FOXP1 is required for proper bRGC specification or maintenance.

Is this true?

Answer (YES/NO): YES